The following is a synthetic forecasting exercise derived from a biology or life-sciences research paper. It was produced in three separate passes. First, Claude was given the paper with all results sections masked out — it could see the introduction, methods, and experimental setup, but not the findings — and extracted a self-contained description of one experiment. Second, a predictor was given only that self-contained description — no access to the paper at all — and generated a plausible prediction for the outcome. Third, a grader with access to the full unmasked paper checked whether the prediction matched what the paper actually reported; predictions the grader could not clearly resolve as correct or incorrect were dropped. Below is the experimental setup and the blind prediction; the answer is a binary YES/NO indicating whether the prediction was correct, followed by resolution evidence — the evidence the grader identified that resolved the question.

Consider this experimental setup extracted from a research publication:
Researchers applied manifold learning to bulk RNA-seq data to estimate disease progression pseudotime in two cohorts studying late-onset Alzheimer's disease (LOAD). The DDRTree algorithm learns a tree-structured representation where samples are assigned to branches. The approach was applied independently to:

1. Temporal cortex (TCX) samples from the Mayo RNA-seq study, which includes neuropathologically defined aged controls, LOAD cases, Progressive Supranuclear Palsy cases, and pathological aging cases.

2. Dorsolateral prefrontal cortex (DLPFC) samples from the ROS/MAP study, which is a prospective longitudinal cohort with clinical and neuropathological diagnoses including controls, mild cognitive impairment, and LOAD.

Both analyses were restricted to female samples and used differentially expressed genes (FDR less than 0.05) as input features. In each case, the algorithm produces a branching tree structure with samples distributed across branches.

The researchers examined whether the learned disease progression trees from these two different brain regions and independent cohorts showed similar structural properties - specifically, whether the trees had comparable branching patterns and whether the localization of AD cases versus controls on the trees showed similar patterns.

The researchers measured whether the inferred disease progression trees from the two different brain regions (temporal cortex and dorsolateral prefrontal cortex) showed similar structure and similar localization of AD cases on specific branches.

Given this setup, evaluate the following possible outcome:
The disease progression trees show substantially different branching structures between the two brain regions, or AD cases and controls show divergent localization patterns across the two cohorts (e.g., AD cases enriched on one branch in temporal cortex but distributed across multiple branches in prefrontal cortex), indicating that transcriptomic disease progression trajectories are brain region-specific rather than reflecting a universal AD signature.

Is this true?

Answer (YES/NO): NO